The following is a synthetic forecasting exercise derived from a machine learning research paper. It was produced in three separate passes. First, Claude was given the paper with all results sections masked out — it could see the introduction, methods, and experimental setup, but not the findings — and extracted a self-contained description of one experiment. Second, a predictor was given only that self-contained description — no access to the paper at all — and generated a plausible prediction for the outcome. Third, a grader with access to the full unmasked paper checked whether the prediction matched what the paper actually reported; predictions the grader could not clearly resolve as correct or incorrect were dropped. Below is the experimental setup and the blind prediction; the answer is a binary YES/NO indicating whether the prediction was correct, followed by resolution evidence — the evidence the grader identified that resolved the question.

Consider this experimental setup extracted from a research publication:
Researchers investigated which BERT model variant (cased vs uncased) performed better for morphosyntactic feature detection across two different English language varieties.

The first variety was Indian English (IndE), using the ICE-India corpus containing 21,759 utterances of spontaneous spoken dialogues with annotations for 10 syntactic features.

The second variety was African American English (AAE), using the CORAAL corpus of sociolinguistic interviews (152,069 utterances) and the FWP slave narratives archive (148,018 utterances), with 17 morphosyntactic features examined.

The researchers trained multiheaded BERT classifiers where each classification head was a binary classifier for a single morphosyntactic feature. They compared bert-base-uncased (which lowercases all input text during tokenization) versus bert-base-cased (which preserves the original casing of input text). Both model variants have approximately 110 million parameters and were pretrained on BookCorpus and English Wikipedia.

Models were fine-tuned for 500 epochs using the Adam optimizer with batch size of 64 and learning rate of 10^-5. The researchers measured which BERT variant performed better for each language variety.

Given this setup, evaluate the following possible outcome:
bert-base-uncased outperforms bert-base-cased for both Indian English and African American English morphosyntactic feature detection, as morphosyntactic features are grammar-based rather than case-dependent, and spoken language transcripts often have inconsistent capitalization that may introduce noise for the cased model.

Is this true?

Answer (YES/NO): NO